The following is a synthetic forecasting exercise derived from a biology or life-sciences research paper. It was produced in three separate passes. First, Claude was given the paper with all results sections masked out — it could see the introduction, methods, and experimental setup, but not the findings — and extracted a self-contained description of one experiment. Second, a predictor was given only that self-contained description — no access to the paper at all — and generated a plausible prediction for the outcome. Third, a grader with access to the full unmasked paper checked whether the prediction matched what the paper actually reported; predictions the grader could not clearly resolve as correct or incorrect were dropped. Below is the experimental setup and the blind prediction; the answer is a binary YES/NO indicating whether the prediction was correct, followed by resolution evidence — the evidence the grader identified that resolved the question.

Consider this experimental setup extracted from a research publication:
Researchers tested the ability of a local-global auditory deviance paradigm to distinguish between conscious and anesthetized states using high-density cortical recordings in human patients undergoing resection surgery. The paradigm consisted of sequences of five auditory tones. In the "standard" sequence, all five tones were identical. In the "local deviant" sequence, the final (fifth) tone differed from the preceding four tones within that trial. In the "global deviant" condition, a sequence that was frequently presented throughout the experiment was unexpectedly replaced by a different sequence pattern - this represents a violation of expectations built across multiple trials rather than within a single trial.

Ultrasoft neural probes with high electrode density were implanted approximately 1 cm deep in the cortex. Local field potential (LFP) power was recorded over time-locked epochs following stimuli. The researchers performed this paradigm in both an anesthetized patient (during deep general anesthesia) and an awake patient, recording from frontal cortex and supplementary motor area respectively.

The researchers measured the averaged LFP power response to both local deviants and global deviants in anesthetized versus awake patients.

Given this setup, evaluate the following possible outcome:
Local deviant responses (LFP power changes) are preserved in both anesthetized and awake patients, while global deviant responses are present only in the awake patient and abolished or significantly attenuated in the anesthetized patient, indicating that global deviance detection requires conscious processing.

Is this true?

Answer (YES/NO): YES